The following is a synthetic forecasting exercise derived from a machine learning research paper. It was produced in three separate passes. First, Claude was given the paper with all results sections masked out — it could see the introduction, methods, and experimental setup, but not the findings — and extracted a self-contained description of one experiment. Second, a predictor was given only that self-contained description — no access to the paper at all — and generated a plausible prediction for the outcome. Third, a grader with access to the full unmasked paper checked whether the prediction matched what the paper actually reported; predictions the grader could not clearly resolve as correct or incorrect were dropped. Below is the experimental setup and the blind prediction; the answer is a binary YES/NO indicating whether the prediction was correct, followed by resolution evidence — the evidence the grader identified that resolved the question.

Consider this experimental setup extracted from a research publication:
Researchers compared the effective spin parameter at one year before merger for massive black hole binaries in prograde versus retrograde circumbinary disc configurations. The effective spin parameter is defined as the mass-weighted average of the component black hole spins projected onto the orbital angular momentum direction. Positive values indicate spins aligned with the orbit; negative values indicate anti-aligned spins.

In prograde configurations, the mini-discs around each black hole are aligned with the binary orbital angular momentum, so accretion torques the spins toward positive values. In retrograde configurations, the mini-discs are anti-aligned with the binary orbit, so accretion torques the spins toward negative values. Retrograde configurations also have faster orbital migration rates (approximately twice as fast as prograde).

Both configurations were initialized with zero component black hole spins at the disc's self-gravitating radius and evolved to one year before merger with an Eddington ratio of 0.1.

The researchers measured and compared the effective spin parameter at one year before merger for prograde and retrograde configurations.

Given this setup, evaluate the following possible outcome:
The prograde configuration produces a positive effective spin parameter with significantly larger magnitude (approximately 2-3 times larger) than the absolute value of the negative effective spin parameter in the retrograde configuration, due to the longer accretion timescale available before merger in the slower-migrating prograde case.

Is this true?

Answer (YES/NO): NO